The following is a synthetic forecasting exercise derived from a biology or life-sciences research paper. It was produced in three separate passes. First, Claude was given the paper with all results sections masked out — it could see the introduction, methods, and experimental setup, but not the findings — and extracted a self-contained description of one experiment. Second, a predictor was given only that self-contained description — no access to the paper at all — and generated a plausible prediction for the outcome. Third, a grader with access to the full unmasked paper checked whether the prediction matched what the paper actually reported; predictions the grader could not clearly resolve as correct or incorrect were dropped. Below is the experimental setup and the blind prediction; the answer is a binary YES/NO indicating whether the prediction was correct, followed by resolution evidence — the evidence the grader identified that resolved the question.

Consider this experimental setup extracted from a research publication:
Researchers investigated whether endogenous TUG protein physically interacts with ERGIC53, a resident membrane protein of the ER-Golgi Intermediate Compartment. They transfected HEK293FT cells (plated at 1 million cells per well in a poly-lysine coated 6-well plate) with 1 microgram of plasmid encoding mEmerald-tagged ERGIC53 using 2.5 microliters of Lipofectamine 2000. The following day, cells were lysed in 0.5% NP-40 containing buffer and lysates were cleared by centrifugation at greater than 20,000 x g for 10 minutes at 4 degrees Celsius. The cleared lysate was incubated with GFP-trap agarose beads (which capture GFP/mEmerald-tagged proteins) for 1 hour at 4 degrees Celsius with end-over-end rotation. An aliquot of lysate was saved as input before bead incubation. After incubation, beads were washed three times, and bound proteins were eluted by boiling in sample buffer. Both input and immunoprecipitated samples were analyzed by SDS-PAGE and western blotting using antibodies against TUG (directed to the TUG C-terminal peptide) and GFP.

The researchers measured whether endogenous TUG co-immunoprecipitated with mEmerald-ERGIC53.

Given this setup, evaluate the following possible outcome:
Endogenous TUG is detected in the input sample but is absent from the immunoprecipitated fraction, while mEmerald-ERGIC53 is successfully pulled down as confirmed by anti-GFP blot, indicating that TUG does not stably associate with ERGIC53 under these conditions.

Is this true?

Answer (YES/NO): YES